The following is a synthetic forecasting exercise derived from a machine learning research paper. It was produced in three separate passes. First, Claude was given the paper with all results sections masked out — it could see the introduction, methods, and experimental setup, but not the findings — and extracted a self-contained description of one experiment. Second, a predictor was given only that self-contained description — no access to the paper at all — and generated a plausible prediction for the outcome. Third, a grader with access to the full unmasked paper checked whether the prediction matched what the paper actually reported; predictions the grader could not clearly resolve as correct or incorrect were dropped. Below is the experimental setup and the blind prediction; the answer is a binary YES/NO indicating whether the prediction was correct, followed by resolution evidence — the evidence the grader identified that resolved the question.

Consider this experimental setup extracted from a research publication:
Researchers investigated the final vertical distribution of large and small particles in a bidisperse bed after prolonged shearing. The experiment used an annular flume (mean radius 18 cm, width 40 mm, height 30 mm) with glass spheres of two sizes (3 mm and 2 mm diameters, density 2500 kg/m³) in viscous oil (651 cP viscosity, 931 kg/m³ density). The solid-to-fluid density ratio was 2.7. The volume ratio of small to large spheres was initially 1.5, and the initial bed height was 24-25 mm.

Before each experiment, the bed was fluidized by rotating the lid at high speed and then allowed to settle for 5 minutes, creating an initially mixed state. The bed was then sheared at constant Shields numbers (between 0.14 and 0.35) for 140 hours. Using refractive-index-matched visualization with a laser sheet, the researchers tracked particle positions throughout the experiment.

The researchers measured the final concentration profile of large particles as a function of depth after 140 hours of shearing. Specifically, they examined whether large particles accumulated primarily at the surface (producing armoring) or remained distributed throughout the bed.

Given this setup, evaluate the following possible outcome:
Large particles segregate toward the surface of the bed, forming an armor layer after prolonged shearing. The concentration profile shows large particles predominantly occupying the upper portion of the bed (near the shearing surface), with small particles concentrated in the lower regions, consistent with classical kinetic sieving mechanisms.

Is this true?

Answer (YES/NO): YES